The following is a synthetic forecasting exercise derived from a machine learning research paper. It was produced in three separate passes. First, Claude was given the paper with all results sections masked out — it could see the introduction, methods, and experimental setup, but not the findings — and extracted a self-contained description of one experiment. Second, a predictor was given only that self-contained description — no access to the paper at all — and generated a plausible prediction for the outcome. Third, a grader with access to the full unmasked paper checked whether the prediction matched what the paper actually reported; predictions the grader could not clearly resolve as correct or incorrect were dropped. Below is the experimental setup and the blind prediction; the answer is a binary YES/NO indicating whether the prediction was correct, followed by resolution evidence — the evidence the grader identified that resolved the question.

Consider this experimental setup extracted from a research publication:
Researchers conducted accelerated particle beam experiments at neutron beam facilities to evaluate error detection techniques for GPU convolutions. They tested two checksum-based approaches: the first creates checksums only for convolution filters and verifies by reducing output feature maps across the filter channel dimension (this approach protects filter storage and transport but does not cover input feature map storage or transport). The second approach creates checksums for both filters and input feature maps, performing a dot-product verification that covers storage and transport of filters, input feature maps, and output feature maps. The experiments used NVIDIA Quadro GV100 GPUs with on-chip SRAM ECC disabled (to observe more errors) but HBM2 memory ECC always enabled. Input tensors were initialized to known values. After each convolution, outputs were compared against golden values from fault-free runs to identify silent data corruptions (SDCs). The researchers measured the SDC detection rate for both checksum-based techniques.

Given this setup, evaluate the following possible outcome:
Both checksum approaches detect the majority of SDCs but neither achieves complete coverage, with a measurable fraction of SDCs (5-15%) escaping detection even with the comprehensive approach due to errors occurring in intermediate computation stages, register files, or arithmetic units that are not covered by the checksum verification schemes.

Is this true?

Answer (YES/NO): NO